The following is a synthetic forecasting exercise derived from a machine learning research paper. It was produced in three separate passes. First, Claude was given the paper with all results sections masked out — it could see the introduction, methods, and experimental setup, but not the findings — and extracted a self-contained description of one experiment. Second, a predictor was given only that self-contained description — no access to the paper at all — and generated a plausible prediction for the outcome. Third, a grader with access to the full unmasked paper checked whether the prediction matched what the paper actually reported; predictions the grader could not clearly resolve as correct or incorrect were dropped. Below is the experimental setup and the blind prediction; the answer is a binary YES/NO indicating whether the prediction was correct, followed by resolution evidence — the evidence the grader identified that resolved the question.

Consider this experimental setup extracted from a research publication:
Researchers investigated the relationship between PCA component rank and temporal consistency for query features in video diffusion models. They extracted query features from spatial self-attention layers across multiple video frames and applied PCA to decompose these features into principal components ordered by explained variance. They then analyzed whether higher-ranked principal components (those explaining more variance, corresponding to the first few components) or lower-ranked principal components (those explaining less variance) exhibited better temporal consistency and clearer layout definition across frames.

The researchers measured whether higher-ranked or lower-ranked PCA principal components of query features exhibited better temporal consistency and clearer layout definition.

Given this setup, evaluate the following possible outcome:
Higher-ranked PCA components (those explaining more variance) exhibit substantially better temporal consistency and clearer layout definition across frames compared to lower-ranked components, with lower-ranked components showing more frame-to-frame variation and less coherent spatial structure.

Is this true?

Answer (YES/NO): YES